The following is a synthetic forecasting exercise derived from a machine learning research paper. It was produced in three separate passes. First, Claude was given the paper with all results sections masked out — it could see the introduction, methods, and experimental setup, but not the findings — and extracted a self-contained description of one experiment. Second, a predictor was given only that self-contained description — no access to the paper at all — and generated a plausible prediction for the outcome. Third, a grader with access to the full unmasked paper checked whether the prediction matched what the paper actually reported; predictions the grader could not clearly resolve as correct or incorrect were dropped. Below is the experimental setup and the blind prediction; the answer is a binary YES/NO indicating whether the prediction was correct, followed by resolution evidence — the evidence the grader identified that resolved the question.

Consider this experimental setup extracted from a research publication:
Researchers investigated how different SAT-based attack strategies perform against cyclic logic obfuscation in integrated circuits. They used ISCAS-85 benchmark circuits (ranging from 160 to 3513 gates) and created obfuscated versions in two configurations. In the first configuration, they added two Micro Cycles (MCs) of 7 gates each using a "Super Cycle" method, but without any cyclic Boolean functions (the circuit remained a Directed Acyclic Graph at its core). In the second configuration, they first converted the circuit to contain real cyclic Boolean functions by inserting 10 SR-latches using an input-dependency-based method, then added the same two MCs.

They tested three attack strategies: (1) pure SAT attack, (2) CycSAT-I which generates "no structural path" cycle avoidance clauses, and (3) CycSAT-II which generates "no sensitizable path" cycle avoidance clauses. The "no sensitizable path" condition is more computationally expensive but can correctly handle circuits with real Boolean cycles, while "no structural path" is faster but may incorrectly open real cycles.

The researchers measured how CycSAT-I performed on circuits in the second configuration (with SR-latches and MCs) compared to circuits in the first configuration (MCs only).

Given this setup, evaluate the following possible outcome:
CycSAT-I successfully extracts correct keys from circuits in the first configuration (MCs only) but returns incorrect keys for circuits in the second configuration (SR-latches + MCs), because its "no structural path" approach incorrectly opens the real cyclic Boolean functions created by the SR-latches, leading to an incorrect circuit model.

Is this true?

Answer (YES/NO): NO